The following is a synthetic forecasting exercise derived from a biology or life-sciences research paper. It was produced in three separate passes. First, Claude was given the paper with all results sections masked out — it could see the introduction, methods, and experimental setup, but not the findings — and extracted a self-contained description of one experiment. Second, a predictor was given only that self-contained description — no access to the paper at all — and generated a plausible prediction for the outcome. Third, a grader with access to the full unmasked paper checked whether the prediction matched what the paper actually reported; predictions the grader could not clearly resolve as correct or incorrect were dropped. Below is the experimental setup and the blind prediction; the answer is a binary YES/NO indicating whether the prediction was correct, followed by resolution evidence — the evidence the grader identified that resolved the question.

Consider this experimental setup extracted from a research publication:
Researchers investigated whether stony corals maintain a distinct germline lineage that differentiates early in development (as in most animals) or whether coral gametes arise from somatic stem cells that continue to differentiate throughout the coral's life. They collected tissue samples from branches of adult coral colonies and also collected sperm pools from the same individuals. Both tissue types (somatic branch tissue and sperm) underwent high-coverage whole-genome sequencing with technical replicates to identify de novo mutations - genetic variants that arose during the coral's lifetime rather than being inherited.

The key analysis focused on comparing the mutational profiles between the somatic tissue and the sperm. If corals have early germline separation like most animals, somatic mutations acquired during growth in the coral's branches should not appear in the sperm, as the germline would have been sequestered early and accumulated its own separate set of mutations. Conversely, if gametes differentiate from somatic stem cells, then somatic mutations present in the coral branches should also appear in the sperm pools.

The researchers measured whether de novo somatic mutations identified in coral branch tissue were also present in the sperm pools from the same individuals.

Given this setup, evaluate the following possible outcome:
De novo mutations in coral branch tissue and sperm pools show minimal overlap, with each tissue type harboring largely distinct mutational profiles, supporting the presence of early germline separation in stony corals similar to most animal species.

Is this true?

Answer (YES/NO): NO